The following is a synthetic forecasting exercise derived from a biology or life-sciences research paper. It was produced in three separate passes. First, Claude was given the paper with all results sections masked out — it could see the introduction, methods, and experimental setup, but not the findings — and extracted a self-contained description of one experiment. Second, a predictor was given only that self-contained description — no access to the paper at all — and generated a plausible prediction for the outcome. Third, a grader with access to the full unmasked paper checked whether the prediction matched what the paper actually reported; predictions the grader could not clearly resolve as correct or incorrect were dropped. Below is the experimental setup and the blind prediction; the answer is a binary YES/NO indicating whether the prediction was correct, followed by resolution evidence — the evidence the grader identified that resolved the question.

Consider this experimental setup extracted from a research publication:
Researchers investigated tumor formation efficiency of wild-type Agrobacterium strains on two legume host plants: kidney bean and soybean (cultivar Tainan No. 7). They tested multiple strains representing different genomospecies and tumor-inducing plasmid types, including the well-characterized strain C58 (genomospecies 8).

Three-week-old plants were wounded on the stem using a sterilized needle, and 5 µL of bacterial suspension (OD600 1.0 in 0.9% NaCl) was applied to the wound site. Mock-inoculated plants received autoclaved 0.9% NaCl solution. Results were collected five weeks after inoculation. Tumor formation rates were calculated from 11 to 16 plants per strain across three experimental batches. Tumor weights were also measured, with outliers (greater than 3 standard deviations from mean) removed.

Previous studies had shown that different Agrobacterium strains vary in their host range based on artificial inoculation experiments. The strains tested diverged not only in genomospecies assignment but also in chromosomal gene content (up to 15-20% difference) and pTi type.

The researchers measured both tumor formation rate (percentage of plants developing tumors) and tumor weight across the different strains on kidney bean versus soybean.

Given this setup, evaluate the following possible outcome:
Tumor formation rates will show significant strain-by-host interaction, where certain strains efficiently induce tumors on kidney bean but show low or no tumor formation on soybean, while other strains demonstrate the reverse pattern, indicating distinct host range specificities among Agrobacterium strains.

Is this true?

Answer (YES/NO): YES